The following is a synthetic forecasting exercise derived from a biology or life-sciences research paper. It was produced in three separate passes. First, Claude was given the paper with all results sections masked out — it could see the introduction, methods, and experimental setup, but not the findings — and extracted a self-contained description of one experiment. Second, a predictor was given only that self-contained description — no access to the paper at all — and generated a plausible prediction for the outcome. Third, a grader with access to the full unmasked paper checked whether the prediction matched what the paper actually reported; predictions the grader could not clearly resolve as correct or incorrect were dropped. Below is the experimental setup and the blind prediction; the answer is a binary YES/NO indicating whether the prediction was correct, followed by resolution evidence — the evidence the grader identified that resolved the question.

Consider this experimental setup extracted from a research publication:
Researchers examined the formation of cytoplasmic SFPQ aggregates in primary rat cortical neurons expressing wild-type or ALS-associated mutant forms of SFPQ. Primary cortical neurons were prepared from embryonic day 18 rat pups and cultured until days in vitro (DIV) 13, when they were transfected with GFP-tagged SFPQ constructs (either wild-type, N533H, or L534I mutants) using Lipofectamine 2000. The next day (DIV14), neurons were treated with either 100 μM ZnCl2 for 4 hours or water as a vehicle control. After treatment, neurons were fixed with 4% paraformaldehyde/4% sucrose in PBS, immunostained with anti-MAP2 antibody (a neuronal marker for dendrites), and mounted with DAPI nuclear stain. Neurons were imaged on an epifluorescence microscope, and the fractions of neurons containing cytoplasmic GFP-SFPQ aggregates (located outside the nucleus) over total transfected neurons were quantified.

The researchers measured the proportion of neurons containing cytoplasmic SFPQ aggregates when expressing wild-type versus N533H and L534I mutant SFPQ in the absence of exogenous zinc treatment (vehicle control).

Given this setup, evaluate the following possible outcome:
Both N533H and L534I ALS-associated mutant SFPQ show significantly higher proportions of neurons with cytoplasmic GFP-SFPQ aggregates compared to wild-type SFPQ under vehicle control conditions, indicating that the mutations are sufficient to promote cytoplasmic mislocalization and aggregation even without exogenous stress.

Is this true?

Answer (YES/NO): YES